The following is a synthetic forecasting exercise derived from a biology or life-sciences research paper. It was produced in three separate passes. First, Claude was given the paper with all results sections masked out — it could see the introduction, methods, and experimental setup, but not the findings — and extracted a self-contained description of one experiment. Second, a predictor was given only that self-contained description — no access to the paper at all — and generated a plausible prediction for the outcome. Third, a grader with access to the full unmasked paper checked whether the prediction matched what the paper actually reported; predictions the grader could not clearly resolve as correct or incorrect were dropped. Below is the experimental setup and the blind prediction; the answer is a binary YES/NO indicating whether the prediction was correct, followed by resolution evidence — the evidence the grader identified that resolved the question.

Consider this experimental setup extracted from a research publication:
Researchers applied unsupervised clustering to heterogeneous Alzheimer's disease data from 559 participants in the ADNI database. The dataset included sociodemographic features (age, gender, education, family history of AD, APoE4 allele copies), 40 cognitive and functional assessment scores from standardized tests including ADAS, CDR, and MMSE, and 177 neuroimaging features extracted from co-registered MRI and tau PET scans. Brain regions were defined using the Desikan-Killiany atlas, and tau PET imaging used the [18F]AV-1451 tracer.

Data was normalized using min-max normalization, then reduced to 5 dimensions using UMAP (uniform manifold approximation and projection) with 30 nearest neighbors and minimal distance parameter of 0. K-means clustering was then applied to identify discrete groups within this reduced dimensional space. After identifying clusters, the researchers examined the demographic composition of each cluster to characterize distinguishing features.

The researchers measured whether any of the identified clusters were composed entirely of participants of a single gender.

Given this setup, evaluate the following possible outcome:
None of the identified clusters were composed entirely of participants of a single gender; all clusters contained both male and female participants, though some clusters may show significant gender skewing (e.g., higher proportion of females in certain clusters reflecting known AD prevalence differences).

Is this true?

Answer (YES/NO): NO